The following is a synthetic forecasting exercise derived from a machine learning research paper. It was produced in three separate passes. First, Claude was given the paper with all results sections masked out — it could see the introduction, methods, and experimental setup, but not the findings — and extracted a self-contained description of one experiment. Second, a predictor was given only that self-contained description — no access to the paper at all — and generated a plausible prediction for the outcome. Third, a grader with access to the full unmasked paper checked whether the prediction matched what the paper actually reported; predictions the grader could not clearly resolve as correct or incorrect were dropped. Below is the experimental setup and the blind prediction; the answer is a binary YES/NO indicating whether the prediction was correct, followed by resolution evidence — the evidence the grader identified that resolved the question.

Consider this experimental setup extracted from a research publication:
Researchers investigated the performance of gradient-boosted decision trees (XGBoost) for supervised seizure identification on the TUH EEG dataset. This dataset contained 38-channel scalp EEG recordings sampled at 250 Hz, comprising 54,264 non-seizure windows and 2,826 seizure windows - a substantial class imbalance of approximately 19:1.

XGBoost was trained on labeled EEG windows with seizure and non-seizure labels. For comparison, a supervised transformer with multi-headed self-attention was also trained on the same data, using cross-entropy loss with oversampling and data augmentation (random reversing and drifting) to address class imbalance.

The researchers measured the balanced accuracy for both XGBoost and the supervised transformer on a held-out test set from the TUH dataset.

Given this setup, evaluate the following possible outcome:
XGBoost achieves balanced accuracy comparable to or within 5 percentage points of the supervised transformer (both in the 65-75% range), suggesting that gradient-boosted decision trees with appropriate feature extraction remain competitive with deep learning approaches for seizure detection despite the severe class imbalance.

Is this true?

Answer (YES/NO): NO